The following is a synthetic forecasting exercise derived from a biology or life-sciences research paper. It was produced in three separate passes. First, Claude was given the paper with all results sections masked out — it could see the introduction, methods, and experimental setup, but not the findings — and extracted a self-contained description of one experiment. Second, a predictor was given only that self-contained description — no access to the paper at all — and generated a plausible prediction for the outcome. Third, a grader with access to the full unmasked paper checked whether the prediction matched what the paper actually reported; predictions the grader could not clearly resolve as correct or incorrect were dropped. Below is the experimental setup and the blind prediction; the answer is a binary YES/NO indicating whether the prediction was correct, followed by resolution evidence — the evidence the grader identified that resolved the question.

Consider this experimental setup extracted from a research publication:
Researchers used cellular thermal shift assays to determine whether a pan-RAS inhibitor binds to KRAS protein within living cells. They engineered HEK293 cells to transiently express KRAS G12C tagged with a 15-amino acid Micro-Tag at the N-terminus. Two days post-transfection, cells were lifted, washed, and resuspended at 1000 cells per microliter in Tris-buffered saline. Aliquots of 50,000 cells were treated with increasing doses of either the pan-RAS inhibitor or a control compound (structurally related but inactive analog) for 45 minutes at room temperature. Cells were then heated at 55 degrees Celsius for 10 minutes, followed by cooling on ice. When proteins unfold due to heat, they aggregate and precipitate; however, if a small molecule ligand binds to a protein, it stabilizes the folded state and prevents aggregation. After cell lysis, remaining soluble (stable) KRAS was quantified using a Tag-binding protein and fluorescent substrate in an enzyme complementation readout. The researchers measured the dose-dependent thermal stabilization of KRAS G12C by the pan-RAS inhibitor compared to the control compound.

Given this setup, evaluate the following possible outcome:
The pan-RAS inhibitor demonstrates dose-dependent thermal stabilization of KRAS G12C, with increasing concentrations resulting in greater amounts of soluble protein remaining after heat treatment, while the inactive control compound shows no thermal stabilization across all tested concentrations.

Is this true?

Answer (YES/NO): YES